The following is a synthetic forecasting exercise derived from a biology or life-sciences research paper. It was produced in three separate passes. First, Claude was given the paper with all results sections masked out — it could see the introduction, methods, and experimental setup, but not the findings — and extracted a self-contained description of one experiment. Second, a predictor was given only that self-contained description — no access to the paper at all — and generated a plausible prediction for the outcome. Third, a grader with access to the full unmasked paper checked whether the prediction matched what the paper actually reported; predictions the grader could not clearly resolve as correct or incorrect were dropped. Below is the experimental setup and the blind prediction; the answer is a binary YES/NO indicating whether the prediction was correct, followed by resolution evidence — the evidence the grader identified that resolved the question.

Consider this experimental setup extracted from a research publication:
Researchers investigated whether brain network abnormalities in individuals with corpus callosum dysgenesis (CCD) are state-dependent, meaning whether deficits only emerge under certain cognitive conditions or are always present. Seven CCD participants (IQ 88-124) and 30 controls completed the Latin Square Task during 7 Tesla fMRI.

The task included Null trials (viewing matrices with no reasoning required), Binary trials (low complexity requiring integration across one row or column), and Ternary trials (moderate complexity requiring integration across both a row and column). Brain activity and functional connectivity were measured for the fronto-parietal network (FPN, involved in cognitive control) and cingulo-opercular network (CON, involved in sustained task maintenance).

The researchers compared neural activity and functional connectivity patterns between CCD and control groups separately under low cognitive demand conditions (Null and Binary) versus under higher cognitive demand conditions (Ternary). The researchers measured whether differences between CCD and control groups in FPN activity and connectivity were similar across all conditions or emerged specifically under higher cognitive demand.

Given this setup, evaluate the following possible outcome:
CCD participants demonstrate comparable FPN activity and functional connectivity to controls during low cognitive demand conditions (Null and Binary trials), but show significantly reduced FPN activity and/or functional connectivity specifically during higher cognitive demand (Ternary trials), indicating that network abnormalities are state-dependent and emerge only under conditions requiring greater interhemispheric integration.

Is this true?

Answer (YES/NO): YES